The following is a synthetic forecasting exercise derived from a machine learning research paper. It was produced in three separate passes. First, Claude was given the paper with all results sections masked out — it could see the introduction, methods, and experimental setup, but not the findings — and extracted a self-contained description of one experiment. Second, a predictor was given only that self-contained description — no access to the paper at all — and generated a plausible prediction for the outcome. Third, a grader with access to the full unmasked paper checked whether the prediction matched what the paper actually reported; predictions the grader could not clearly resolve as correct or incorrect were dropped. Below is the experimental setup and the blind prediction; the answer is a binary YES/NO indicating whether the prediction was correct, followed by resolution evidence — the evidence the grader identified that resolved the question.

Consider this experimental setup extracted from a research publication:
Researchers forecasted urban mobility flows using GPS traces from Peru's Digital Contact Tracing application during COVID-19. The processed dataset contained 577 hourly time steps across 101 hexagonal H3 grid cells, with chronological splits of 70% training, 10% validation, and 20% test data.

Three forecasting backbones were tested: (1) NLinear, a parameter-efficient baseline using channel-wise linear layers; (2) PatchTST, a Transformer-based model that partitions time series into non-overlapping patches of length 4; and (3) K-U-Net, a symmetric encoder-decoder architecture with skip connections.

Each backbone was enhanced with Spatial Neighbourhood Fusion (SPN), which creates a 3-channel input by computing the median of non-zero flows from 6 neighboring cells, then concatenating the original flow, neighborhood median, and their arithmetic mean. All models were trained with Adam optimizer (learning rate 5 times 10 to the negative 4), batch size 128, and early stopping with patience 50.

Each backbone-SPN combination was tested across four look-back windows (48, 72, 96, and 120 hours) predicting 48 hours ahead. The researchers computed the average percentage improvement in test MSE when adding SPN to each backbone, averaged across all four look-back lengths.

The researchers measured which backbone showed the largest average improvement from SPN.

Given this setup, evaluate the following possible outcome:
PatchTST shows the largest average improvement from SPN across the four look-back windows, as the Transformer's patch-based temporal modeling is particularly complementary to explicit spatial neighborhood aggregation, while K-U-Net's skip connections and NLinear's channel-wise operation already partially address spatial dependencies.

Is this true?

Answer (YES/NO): NO